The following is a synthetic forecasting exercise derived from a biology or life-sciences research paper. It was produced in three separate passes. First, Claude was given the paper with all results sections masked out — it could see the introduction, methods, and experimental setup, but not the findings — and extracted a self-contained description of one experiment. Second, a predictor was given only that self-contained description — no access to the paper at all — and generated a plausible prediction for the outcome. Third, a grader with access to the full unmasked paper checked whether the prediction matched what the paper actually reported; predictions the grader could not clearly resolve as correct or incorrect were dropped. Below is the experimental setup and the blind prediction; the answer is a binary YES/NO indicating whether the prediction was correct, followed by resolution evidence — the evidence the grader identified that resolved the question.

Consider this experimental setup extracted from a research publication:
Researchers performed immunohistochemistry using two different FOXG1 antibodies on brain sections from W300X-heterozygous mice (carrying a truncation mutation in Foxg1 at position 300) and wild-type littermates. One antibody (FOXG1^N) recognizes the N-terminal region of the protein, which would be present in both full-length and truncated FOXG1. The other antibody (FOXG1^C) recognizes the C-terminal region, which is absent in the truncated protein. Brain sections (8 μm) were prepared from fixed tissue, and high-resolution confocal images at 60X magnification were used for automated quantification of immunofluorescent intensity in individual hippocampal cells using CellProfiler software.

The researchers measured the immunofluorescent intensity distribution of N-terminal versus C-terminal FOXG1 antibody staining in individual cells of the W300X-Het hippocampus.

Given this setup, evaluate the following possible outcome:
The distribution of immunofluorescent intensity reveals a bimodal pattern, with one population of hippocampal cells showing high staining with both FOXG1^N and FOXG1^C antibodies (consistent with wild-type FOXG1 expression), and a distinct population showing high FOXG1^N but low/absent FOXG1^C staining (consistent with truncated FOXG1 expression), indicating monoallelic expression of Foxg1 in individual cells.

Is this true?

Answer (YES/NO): NO